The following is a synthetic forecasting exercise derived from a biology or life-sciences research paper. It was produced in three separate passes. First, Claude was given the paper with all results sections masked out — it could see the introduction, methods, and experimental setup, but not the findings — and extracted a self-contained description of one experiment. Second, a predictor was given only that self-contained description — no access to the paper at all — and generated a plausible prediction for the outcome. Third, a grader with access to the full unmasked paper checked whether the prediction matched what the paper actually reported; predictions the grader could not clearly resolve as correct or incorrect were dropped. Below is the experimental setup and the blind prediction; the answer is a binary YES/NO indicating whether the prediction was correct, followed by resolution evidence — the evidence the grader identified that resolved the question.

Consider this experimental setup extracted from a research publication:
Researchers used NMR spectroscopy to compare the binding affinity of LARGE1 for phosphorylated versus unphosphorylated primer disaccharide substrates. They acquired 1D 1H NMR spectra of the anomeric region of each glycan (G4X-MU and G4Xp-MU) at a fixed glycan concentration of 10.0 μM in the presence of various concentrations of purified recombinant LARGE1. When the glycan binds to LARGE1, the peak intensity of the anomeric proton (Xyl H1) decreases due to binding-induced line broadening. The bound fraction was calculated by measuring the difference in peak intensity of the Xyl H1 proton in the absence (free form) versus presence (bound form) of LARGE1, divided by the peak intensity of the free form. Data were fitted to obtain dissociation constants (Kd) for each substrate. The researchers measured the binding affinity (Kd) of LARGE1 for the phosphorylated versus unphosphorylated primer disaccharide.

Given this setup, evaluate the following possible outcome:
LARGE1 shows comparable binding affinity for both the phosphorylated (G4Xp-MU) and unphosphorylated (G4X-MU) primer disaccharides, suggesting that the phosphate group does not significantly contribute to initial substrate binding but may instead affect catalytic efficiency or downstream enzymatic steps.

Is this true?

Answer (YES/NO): NO